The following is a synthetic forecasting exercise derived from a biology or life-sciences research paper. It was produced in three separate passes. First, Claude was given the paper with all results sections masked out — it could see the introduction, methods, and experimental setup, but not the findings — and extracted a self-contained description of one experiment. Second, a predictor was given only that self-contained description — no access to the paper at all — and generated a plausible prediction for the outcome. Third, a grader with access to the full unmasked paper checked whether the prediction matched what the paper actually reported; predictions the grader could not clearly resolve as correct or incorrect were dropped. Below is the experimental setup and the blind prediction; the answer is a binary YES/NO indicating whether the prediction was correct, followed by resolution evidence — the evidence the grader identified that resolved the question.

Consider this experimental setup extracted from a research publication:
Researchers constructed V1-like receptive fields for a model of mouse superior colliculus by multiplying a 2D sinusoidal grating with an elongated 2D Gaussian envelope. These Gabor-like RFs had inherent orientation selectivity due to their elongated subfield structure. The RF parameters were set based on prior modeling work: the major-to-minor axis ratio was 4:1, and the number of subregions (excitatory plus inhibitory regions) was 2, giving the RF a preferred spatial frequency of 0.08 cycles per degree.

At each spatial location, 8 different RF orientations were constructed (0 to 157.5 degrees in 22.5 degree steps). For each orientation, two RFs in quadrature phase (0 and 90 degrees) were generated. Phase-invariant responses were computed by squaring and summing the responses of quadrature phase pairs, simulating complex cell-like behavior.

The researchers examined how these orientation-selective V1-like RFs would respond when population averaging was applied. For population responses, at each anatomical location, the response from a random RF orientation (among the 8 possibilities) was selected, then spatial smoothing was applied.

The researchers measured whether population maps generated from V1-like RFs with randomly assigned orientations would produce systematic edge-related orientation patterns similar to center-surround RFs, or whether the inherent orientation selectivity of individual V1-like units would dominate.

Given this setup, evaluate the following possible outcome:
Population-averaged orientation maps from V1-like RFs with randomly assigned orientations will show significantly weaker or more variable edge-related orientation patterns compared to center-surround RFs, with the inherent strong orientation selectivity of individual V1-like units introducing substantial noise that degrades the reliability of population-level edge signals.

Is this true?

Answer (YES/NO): NO